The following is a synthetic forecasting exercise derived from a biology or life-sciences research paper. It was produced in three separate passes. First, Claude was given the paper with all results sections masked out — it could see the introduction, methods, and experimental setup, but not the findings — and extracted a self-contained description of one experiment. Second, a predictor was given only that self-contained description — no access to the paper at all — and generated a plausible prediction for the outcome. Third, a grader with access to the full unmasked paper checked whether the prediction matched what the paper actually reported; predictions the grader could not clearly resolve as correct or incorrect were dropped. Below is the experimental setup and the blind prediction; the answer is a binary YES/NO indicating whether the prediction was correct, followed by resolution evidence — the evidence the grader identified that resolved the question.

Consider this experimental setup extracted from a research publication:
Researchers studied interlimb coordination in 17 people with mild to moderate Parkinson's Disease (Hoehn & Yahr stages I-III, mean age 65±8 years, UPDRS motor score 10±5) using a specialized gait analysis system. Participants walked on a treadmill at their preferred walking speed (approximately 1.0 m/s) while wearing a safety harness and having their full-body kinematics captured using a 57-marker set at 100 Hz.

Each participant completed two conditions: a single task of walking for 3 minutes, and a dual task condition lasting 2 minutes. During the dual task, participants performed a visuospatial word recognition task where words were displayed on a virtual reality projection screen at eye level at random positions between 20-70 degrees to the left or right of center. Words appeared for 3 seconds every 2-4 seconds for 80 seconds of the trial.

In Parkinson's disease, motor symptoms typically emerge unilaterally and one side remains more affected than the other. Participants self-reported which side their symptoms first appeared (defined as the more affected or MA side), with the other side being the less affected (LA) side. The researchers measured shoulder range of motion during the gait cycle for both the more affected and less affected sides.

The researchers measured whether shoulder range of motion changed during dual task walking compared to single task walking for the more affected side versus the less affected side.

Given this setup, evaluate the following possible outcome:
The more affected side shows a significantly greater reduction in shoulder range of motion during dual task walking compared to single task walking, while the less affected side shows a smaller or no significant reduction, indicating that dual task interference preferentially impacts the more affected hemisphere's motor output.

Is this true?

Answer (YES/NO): NO